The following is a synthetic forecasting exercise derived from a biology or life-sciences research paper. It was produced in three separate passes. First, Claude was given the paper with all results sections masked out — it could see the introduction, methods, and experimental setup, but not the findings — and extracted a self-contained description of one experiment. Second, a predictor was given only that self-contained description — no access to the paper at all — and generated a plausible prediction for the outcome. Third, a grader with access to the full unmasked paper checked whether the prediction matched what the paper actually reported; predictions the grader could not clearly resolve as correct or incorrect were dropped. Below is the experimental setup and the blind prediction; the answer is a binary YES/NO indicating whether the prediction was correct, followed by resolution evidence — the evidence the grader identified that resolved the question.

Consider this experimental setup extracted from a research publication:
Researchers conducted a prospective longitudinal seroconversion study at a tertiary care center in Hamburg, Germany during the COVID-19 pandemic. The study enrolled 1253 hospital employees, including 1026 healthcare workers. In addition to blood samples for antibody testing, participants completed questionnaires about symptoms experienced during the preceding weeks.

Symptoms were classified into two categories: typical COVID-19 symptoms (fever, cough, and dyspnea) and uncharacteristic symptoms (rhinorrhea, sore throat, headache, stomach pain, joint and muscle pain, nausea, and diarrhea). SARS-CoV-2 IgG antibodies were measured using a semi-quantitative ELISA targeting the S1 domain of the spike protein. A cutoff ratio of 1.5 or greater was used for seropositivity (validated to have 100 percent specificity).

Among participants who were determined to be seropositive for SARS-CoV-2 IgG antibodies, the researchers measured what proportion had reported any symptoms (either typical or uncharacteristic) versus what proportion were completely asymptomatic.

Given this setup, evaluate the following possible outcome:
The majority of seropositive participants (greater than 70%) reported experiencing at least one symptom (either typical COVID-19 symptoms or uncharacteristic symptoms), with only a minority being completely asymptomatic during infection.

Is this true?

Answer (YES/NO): YES